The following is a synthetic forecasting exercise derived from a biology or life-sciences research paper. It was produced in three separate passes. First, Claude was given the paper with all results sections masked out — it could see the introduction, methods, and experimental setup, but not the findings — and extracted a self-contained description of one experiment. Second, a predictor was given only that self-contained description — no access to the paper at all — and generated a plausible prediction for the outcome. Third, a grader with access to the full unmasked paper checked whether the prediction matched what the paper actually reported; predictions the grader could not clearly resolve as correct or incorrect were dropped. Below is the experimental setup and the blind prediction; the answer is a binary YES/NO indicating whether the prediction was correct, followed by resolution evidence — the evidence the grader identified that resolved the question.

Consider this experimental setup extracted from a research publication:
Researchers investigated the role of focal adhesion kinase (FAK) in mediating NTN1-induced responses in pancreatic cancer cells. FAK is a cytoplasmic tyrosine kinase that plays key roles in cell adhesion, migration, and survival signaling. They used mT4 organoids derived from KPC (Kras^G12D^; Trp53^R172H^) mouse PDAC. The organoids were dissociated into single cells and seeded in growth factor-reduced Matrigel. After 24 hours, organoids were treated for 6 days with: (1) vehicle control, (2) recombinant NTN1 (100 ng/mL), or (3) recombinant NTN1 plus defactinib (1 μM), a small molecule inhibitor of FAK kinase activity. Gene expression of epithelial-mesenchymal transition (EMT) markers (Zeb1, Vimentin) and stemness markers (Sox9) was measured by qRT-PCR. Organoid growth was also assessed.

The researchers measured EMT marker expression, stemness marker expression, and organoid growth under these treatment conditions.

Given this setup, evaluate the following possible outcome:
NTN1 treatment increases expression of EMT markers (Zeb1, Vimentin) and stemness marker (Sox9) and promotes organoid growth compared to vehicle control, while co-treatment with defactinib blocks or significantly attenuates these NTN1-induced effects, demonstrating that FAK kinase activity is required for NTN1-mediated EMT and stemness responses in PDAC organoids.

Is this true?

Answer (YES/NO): YES